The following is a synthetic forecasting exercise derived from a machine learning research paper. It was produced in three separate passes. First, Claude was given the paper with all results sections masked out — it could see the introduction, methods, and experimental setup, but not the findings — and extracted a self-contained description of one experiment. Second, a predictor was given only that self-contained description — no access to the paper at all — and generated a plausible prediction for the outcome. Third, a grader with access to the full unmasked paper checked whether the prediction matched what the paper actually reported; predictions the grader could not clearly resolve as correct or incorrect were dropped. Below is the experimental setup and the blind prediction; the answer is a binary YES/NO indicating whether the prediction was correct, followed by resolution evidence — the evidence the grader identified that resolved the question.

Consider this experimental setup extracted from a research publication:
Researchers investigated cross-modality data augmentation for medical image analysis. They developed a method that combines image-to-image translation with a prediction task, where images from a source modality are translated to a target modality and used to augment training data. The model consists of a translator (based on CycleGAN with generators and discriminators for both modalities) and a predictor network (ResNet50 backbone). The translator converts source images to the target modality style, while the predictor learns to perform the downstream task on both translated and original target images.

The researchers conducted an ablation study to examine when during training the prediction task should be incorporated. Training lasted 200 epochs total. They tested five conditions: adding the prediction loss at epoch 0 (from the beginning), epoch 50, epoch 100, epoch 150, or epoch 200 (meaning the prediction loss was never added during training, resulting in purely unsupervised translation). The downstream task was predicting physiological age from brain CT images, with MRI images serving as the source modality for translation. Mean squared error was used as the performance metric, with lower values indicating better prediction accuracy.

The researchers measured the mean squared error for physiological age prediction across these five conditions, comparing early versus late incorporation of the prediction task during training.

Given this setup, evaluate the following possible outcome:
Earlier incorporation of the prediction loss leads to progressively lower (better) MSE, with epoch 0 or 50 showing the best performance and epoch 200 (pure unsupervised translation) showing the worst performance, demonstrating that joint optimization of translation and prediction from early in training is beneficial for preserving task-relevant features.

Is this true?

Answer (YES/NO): YES